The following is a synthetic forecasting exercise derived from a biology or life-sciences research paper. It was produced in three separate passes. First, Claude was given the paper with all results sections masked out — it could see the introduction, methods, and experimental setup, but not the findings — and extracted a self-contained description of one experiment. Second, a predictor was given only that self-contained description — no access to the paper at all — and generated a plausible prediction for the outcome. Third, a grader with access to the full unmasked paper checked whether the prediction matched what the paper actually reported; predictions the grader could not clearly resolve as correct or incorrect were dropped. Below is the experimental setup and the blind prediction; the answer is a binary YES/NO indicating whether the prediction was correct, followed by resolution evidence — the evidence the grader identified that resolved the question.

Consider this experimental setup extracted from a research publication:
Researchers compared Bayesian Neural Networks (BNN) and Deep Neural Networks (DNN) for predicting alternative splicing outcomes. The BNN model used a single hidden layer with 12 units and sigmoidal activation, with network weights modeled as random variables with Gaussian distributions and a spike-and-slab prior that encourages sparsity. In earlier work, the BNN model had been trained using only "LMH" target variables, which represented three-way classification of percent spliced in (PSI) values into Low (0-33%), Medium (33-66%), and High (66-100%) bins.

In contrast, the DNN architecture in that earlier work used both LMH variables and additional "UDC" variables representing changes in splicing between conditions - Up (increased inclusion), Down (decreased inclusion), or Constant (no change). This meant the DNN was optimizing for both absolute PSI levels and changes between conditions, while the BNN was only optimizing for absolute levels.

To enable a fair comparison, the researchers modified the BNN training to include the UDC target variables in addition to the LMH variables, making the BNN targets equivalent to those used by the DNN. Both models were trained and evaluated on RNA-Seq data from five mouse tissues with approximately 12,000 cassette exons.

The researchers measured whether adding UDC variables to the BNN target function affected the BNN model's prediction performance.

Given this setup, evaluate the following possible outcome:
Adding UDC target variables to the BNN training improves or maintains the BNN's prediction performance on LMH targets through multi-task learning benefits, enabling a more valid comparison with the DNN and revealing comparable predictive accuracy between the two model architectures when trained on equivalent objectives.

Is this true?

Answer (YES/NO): NO